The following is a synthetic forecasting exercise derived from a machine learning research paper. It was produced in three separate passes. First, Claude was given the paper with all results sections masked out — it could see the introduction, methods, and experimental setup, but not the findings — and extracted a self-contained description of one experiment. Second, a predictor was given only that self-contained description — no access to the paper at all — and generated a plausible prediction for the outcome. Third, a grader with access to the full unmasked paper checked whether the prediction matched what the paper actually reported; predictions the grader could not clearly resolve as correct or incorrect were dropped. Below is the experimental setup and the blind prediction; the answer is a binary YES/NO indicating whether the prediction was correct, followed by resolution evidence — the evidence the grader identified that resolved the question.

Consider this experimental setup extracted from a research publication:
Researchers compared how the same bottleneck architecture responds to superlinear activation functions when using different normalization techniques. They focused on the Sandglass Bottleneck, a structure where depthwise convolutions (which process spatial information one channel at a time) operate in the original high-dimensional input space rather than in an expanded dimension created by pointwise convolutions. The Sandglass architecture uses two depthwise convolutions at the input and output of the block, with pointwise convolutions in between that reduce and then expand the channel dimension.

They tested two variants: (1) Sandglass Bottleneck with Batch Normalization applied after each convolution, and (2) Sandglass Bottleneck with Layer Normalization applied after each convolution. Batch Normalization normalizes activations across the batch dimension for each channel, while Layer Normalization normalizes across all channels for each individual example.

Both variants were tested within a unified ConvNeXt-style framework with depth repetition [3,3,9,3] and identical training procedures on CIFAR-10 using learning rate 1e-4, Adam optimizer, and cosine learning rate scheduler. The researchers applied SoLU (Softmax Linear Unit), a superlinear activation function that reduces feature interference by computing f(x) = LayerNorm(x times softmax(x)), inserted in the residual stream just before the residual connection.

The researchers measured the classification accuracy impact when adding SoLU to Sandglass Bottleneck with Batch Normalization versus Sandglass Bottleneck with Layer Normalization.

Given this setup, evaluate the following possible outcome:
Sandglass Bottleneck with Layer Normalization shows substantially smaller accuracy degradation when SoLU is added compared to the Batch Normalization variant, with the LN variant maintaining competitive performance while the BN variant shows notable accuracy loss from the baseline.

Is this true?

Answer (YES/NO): YES